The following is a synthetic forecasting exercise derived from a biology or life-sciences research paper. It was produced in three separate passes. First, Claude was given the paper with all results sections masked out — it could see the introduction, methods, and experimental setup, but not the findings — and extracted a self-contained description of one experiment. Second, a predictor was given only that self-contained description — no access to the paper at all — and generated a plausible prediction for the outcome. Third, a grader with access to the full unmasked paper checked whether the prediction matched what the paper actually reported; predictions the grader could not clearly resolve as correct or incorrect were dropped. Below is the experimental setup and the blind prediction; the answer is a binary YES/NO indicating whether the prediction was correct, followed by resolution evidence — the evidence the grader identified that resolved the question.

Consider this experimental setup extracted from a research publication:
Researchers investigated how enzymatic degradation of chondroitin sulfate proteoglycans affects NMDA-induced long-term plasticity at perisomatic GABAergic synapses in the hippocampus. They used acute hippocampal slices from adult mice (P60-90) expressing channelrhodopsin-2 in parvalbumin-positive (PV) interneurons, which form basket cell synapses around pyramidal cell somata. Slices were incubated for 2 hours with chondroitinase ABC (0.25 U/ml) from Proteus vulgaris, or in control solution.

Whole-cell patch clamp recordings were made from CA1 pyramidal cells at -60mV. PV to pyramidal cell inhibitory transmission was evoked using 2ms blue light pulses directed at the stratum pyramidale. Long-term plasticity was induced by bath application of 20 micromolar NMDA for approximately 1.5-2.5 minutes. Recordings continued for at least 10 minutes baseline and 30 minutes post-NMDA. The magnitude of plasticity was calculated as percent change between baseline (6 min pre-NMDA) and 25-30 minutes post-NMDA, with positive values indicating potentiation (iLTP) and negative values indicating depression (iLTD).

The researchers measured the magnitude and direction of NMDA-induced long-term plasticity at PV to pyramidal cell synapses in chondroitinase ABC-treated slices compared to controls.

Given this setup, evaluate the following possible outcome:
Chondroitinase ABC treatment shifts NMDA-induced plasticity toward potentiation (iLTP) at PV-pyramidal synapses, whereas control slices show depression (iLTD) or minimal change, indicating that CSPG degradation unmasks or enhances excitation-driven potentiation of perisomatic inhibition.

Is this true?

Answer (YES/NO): NO